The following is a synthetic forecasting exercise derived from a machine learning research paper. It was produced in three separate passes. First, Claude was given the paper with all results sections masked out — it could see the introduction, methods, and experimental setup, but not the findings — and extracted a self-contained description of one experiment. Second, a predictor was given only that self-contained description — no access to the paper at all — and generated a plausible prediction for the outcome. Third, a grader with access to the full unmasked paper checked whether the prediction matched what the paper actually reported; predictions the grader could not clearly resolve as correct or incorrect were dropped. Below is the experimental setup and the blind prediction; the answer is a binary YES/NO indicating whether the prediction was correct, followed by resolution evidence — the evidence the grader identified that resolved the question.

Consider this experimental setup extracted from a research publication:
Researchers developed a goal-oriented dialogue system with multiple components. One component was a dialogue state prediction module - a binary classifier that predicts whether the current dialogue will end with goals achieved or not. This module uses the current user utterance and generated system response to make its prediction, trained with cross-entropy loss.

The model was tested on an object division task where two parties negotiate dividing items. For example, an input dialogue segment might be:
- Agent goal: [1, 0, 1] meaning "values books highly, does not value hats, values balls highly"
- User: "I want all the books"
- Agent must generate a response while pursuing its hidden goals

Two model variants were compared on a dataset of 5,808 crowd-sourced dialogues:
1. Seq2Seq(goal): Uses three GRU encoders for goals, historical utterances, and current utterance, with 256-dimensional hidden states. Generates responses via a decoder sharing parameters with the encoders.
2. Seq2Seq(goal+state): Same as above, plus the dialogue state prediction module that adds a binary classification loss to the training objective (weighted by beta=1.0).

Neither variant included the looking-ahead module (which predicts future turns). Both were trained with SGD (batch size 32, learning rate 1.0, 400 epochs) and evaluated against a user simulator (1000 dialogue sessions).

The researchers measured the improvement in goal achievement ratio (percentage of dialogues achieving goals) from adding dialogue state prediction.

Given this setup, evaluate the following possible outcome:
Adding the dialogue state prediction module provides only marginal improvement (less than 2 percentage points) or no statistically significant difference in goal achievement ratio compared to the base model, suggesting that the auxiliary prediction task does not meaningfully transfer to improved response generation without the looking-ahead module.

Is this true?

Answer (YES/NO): NO